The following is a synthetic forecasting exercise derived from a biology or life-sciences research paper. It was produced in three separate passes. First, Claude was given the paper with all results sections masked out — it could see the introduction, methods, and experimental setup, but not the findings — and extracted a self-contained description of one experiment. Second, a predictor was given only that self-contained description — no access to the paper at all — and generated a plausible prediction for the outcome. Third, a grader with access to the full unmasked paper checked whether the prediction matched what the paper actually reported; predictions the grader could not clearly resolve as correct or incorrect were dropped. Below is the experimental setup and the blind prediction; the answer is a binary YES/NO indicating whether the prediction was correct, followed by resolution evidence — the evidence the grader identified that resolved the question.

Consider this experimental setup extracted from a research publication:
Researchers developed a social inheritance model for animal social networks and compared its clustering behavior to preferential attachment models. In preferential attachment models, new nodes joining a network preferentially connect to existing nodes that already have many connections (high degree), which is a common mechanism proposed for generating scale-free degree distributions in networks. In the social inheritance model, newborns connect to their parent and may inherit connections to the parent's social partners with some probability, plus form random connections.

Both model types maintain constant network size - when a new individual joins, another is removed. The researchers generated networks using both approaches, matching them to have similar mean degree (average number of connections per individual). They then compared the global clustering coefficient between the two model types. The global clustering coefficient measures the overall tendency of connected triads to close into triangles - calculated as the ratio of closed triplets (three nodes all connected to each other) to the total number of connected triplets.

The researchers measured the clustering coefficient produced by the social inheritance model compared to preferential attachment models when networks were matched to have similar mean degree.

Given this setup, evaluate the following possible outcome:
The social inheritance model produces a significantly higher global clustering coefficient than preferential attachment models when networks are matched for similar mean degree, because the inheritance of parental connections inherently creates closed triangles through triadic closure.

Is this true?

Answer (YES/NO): YES